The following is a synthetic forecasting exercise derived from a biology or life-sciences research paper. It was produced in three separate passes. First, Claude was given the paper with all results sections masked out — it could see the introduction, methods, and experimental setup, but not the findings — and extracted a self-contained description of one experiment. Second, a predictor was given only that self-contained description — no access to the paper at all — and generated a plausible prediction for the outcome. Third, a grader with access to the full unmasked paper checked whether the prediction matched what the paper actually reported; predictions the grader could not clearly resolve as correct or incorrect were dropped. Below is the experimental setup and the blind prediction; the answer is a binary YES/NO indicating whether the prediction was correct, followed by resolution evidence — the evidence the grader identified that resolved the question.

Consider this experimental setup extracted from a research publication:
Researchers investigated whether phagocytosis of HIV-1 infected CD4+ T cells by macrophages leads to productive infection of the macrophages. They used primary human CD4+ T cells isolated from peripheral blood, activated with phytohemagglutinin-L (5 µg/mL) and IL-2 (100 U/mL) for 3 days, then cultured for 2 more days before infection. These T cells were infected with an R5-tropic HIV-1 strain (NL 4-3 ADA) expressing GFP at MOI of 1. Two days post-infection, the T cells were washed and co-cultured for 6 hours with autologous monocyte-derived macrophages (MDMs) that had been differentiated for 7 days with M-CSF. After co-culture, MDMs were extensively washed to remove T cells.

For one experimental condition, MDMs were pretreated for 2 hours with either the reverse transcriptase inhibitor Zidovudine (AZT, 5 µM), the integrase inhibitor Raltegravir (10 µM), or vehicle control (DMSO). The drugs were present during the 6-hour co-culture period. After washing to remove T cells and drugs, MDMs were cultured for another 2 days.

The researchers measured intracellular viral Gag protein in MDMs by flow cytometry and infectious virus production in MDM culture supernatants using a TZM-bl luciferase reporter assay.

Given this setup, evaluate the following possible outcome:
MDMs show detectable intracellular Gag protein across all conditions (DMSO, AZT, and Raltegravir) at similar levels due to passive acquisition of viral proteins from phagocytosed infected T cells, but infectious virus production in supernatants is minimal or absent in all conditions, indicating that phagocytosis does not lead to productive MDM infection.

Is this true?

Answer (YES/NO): NO